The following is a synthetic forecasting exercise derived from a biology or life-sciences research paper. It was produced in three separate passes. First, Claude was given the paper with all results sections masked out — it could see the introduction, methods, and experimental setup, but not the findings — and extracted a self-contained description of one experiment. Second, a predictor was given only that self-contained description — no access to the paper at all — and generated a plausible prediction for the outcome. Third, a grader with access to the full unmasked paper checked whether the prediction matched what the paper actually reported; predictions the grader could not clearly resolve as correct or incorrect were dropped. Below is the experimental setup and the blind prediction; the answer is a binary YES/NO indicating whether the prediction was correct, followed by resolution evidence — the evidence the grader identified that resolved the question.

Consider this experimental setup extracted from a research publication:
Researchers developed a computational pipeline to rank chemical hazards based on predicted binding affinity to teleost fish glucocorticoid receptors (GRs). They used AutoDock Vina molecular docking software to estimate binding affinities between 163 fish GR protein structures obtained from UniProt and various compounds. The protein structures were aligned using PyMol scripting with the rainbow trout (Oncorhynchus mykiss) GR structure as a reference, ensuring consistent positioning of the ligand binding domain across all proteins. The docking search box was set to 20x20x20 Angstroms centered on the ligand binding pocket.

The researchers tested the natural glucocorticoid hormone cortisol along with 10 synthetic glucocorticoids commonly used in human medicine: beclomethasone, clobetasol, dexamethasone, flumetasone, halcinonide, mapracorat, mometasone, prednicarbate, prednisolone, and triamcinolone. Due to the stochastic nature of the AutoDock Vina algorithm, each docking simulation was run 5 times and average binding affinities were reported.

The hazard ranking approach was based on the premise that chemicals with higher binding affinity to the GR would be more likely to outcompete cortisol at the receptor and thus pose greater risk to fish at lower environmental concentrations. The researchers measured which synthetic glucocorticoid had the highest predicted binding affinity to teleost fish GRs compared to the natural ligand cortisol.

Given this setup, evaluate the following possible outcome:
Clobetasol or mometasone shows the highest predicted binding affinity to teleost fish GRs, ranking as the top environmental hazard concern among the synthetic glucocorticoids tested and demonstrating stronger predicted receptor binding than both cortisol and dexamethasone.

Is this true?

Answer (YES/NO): NO